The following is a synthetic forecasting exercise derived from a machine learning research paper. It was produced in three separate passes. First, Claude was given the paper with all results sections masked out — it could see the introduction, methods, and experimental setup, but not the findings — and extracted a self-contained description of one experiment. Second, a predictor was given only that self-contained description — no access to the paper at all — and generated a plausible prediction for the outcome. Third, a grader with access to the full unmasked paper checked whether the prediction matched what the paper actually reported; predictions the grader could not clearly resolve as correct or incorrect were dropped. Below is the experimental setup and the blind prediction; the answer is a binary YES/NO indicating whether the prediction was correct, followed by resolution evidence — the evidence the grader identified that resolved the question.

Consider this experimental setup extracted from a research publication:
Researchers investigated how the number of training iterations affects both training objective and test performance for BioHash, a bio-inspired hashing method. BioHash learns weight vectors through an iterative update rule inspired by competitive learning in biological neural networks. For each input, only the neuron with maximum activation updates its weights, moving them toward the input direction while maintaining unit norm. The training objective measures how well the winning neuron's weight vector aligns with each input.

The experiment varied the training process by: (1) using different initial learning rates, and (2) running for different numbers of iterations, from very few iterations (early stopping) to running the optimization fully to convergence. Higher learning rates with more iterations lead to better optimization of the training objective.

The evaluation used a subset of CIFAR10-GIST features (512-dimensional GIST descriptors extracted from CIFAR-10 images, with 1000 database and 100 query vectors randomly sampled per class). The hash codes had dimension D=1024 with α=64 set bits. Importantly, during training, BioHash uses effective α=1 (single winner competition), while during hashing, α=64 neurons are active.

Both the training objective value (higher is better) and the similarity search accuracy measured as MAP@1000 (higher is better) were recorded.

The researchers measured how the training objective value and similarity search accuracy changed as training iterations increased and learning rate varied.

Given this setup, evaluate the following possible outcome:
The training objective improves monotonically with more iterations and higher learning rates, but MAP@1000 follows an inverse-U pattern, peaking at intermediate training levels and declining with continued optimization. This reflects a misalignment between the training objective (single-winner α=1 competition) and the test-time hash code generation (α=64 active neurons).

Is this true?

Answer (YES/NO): YES